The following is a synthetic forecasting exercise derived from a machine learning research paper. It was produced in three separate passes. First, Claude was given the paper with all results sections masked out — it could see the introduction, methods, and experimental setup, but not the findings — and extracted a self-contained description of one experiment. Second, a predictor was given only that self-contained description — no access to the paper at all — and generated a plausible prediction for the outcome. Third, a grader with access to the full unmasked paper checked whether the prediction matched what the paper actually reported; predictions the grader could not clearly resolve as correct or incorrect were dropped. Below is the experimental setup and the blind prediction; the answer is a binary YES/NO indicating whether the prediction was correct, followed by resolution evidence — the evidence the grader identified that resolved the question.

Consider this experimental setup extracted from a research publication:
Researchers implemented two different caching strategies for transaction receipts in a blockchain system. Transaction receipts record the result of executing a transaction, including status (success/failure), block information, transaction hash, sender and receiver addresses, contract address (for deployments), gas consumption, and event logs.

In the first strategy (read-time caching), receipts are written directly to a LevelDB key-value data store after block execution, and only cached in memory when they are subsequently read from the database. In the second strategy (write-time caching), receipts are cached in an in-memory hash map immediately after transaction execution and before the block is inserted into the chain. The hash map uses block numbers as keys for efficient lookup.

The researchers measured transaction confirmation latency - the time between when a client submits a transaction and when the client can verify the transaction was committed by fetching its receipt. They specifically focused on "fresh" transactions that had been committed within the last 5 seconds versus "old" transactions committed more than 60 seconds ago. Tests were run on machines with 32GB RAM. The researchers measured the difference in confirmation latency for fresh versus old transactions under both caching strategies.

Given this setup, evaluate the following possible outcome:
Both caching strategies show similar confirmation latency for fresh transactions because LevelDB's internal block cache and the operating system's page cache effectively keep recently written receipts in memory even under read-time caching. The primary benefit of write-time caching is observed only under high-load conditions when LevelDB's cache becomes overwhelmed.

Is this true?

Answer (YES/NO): NO